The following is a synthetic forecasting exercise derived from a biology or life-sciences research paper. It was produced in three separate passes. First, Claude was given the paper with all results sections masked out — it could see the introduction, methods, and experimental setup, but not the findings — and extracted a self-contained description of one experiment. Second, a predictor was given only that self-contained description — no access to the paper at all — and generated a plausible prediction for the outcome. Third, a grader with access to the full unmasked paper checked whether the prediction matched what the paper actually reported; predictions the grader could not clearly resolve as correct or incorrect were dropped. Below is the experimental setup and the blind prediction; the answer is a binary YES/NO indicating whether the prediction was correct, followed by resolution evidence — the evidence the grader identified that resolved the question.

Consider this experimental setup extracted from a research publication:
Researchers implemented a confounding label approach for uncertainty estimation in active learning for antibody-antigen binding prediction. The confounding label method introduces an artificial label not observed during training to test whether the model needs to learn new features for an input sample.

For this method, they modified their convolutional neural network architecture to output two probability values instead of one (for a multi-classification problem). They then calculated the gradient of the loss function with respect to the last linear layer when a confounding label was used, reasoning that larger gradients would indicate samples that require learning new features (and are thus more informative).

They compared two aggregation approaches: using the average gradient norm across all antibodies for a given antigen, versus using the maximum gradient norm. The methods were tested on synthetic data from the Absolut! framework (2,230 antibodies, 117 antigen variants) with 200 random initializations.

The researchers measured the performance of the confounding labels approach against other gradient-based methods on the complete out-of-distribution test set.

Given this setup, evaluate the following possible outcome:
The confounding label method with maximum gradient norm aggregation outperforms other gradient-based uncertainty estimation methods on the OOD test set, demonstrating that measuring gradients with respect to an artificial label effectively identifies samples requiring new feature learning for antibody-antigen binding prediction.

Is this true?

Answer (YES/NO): NO